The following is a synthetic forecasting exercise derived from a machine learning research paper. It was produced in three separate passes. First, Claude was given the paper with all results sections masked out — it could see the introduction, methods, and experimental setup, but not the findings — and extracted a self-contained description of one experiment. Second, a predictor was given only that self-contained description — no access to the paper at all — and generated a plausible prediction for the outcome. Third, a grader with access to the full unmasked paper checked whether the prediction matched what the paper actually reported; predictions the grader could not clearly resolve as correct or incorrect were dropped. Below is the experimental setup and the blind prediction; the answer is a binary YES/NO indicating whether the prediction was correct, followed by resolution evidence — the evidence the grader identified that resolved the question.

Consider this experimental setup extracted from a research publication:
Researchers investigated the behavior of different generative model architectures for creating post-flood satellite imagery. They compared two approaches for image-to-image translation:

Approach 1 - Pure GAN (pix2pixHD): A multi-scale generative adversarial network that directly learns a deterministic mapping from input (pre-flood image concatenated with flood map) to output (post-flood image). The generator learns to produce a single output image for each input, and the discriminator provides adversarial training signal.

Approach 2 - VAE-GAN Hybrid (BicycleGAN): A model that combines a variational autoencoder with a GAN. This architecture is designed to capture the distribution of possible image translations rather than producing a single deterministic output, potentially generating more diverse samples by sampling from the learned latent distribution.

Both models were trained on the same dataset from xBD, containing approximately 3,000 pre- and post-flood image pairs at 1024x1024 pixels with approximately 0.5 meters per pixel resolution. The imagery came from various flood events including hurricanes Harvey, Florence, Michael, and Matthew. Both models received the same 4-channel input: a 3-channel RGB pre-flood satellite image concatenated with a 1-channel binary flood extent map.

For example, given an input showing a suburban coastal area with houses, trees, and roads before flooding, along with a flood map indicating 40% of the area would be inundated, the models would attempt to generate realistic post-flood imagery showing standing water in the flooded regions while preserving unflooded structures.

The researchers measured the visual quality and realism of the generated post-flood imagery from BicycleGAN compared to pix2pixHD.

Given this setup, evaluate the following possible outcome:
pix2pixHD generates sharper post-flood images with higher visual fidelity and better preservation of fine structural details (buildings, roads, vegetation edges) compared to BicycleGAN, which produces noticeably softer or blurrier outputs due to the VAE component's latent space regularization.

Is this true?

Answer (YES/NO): NO